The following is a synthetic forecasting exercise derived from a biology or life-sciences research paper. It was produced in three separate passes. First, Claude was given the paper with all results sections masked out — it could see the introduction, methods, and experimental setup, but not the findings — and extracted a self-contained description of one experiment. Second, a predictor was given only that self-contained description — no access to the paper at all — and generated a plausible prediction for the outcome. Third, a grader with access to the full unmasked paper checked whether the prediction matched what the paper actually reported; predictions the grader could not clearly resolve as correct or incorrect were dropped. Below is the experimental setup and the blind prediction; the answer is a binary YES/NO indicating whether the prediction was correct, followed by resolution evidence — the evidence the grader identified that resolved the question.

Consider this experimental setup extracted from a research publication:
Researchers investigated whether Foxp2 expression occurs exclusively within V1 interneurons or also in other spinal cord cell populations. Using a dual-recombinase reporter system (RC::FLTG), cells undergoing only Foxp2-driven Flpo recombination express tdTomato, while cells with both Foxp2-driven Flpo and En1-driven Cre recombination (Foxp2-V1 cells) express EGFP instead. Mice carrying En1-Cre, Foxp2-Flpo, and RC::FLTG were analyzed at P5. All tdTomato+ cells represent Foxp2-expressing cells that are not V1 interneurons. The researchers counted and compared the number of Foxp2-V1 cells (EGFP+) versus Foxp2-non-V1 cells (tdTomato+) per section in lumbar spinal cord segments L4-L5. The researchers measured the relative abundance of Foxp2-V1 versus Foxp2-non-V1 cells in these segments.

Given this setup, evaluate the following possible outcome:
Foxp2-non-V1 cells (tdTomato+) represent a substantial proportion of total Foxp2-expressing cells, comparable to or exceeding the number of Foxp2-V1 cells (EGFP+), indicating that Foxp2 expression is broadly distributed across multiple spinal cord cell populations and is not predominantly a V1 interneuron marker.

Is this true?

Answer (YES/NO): NO